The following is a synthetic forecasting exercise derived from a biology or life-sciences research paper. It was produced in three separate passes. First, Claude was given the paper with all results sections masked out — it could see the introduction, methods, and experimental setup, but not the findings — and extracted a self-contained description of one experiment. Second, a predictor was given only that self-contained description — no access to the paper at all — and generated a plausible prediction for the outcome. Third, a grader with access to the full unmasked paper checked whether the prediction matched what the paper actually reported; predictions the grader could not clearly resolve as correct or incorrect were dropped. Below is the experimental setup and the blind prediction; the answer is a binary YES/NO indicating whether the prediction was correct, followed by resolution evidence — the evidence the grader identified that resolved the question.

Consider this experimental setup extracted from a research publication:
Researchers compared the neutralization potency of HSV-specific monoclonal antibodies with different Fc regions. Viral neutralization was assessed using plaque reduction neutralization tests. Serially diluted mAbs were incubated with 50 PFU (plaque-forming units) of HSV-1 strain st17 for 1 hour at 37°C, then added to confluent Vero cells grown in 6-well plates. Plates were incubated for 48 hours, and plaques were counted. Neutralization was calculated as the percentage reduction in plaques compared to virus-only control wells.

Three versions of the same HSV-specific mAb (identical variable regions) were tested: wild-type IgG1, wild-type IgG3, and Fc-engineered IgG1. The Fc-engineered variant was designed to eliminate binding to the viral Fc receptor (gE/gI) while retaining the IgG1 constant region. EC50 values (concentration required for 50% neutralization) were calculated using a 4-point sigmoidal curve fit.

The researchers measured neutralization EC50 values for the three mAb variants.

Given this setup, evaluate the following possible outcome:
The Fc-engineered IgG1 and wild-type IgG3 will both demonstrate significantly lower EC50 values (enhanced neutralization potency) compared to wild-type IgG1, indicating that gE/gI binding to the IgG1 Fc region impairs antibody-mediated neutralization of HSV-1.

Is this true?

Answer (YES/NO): NO